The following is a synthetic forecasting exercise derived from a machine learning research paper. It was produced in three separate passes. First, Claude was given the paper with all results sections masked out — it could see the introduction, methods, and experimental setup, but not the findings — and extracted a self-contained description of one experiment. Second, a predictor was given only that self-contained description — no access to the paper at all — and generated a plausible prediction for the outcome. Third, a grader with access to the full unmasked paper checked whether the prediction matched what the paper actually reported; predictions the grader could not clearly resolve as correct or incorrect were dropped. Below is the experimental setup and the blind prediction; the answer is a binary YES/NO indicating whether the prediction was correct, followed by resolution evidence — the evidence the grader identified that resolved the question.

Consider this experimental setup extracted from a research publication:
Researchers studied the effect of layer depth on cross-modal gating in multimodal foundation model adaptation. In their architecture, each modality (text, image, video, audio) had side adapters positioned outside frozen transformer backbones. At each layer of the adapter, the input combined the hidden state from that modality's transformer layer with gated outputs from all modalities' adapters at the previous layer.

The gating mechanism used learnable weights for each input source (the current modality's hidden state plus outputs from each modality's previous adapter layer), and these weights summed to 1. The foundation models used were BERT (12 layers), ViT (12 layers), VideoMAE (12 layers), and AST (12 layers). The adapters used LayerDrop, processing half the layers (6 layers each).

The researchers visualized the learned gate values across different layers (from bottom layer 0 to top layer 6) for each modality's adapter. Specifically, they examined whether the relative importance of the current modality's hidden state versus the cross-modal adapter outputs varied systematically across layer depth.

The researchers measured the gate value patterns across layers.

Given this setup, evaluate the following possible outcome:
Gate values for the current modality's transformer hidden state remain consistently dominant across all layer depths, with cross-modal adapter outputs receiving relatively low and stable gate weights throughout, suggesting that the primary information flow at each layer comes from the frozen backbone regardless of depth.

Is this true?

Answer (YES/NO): NO